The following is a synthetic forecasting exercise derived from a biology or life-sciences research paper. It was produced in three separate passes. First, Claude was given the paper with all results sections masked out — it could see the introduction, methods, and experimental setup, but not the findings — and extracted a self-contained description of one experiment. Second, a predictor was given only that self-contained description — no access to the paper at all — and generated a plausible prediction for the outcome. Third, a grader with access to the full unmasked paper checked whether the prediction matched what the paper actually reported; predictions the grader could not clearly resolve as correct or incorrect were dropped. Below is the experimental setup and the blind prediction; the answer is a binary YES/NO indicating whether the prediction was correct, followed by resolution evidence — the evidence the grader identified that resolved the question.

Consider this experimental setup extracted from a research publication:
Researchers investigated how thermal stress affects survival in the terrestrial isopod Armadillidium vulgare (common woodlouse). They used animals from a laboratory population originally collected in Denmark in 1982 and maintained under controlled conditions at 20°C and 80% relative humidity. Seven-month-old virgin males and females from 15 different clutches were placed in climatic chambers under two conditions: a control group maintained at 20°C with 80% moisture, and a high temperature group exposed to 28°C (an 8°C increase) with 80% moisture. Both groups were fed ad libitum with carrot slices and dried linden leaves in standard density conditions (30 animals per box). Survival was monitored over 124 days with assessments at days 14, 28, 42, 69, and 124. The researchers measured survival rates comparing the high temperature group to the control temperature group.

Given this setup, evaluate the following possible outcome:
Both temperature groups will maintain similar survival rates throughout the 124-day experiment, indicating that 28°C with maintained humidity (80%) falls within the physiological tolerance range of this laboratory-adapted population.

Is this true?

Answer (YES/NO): NO